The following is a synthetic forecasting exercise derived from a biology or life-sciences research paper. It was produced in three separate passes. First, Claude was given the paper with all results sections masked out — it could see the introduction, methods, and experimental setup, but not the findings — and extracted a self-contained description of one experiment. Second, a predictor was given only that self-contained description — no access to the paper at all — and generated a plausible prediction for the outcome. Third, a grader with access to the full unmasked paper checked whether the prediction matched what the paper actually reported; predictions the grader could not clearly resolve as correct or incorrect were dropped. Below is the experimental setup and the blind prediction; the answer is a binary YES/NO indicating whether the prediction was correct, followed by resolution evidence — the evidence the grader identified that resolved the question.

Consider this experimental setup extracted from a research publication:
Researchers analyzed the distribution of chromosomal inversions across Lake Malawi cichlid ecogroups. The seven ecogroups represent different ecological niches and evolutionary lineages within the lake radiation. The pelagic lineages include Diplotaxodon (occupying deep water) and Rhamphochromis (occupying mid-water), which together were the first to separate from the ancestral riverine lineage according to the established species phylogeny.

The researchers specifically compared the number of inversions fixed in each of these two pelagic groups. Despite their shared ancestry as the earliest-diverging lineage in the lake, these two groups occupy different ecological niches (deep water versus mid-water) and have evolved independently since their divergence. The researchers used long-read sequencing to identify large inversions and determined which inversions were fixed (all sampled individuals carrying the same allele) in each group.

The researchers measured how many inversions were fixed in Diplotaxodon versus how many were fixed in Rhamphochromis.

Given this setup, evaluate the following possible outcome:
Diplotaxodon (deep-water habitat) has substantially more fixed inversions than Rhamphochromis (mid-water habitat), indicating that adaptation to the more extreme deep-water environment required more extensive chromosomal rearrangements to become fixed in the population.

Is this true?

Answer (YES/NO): YES